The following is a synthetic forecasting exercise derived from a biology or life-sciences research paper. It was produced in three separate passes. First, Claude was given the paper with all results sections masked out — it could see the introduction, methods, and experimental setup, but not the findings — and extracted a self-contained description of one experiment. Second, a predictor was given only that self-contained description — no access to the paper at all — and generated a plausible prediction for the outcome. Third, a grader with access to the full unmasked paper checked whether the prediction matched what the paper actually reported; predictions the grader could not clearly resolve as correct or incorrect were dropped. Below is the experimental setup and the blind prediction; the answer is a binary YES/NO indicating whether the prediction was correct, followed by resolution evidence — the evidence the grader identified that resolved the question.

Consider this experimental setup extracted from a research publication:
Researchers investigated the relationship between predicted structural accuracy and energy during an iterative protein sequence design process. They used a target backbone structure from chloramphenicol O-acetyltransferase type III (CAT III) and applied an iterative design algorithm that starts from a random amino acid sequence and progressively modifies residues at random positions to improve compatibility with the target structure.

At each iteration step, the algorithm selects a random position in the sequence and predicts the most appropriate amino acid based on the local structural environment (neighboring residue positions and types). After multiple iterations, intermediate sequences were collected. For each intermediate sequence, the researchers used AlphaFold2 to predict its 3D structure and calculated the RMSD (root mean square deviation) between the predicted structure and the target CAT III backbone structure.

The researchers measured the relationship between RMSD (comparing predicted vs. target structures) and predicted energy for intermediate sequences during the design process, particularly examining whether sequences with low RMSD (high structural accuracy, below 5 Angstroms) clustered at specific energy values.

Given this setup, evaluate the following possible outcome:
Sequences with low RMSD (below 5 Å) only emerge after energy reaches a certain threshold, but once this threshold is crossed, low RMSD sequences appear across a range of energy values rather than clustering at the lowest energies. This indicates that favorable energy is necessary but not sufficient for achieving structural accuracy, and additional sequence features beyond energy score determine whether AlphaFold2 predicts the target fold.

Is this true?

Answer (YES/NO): NO